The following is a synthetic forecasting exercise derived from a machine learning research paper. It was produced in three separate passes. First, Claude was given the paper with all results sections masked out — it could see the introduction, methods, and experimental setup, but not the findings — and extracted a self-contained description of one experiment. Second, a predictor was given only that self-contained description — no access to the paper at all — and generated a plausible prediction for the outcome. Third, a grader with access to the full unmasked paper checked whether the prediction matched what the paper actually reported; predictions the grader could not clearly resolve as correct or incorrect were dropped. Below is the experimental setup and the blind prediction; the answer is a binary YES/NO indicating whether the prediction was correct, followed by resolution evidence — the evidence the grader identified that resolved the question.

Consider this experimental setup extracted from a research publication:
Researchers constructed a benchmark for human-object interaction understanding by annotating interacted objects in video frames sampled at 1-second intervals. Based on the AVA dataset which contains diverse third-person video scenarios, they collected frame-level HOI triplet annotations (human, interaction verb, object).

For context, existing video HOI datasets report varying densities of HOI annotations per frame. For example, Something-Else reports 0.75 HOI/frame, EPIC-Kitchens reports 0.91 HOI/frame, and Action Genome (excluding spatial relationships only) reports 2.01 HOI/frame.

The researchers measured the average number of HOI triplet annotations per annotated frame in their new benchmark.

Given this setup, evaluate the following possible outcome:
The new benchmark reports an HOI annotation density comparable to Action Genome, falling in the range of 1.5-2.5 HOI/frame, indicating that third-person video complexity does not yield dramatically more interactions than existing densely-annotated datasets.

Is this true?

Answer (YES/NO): YES